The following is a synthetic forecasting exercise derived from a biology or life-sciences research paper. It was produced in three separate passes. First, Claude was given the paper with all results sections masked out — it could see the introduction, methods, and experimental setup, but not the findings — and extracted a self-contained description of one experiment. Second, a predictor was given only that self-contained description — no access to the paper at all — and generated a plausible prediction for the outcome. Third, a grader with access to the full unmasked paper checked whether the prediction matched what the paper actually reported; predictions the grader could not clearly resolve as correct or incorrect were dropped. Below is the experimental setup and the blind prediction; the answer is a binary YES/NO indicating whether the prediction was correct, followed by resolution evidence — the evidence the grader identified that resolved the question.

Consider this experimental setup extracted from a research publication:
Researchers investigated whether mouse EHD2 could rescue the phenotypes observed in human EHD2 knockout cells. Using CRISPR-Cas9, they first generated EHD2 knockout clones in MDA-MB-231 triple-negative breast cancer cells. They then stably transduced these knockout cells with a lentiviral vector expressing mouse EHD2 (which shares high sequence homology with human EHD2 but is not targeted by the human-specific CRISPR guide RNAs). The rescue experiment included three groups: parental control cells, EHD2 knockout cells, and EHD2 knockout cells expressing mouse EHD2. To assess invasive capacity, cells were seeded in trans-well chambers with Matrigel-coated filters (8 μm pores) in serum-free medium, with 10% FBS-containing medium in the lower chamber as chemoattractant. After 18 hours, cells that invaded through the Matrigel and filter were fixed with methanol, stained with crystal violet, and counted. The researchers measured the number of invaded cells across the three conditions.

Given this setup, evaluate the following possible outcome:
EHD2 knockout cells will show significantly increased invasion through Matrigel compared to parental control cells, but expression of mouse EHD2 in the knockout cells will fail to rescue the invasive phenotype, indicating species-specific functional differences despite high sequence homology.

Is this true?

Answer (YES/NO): NO